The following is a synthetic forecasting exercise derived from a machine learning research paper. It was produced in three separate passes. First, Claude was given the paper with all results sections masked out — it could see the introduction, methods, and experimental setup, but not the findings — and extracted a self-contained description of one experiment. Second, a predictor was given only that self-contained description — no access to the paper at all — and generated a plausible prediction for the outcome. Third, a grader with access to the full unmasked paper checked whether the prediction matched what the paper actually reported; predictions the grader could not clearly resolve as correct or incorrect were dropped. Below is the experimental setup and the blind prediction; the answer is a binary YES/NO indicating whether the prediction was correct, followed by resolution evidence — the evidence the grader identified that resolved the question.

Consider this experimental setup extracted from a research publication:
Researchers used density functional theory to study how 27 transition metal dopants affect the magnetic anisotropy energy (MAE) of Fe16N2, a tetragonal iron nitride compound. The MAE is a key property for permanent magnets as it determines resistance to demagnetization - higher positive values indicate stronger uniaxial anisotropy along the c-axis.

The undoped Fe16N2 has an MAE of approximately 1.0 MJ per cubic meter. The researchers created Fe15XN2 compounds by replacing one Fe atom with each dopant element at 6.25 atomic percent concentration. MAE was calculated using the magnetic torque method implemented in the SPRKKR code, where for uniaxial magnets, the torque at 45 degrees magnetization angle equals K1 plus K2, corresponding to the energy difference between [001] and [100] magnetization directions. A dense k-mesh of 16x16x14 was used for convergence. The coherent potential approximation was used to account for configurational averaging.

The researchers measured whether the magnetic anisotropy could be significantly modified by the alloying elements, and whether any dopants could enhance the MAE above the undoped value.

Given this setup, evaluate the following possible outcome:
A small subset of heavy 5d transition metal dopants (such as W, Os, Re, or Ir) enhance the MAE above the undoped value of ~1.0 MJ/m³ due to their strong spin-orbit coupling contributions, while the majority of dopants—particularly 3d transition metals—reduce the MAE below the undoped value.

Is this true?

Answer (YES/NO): NO